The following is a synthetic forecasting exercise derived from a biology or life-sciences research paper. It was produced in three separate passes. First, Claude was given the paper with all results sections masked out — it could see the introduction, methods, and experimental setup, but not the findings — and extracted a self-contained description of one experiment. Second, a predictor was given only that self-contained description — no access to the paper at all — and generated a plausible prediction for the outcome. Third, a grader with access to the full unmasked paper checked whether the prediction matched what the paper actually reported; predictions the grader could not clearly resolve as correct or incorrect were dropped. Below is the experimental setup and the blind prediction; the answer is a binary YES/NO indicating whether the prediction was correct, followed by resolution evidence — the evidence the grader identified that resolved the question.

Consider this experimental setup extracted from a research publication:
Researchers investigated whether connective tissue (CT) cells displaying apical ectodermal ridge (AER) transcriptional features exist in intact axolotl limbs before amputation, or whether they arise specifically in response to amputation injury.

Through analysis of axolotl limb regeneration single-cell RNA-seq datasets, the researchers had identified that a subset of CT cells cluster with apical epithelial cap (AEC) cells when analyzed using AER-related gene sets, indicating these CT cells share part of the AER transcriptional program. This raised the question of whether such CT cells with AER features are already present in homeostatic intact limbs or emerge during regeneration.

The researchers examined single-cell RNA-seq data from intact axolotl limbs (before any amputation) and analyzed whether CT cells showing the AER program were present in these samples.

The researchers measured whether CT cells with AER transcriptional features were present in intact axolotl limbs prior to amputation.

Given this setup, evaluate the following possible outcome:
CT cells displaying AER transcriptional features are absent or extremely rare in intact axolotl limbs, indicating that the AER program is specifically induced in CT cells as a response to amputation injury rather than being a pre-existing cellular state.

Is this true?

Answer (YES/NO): NO